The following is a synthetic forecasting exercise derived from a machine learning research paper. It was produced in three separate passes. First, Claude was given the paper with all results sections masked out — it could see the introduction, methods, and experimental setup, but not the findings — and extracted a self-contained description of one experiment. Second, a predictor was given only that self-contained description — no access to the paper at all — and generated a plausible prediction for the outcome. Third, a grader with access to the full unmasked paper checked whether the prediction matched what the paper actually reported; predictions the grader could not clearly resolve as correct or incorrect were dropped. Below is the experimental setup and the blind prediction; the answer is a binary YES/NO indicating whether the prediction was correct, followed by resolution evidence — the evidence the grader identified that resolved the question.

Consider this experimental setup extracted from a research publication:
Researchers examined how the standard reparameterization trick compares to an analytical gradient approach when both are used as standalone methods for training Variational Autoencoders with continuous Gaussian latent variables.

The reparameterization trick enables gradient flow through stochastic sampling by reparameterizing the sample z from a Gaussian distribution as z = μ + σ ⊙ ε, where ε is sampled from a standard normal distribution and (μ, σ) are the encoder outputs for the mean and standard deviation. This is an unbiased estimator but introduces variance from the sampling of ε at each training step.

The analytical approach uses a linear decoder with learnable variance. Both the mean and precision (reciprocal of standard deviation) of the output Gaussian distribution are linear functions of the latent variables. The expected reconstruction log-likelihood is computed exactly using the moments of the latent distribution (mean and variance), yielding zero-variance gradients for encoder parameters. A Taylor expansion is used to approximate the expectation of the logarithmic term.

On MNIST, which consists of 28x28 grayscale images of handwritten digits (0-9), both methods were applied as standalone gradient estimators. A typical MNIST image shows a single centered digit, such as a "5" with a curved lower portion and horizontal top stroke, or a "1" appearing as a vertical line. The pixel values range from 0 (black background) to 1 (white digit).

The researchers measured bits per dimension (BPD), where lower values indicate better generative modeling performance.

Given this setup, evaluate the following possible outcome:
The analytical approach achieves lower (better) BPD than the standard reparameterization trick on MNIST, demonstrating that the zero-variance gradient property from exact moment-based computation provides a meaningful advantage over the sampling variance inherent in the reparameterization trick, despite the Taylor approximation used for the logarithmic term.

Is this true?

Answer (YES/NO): NO